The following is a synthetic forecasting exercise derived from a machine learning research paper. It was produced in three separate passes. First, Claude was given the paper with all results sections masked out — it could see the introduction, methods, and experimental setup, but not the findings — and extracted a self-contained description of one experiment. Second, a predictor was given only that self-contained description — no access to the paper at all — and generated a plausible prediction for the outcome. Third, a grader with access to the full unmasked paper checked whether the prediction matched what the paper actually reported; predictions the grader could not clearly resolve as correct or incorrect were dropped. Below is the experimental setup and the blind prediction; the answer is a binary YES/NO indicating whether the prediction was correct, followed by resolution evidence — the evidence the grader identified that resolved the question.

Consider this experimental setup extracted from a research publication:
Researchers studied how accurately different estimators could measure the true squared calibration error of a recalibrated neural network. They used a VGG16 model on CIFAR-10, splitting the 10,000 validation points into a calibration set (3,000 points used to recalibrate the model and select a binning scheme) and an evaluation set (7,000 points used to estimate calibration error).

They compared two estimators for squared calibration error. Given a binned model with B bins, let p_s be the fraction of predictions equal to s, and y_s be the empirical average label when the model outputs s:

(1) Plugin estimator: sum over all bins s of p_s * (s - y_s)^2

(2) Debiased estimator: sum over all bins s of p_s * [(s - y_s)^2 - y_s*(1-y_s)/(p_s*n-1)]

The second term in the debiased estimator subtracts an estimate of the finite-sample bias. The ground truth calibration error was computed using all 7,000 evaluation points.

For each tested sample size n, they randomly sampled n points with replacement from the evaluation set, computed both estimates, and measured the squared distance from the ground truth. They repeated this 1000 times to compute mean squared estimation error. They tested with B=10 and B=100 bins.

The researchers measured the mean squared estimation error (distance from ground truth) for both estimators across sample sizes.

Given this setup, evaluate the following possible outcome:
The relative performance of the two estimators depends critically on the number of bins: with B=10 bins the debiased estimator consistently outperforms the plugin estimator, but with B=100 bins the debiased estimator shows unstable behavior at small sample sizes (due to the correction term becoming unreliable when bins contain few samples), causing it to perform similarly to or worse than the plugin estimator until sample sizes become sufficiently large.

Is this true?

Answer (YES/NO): NO